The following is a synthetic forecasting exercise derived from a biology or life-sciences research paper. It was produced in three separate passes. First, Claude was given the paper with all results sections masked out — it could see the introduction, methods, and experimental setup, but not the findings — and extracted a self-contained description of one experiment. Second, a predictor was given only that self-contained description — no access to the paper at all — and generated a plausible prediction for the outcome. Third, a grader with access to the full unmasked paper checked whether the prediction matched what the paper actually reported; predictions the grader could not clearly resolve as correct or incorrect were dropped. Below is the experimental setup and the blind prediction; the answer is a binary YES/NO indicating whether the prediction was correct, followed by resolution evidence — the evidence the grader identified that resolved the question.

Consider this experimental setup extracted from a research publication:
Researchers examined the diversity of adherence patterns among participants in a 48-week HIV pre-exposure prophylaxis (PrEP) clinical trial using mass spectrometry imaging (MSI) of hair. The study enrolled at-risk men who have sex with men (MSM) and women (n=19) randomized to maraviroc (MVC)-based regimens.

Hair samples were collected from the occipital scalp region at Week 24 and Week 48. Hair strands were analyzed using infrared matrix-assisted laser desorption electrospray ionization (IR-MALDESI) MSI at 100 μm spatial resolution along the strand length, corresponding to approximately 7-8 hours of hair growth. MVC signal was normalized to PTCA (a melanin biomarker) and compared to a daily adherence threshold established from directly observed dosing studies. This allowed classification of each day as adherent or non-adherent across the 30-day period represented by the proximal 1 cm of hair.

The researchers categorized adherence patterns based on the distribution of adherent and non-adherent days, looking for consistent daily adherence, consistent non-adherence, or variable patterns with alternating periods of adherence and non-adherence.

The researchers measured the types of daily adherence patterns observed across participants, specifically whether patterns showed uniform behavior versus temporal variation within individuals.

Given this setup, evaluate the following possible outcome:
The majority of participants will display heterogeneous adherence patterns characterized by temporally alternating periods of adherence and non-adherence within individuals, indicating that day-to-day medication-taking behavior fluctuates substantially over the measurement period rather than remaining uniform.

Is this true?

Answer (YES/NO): NO